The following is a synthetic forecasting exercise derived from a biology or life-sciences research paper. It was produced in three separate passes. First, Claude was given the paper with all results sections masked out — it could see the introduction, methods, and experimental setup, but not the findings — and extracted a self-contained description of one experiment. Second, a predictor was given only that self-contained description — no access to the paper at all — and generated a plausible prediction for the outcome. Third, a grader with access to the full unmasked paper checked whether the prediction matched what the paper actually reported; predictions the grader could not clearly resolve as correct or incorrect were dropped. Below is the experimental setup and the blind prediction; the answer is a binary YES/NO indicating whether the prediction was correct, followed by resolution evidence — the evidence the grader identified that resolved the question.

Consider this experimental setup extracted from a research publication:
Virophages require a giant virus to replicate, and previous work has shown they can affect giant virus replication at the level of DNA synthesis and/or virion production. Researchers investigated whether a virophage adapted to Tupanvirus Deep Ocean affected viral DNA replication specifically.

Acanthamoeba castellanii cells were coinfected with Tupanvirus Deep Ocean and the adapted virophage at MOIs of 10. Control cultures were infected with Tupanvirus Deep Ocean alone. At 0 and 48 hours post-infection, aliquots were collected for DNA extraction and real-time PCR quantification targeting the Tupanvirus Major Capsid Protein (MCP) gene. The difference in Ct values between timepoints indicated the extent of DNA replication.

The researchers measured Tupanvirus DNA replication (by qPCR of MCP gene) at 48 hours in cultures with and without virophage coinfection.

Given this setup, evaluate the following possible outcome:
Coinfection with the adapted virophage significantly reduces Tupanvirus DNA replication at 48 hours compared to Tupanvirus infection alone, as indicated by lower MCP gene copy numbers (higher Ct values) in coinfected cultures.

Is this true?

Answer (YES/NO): NO